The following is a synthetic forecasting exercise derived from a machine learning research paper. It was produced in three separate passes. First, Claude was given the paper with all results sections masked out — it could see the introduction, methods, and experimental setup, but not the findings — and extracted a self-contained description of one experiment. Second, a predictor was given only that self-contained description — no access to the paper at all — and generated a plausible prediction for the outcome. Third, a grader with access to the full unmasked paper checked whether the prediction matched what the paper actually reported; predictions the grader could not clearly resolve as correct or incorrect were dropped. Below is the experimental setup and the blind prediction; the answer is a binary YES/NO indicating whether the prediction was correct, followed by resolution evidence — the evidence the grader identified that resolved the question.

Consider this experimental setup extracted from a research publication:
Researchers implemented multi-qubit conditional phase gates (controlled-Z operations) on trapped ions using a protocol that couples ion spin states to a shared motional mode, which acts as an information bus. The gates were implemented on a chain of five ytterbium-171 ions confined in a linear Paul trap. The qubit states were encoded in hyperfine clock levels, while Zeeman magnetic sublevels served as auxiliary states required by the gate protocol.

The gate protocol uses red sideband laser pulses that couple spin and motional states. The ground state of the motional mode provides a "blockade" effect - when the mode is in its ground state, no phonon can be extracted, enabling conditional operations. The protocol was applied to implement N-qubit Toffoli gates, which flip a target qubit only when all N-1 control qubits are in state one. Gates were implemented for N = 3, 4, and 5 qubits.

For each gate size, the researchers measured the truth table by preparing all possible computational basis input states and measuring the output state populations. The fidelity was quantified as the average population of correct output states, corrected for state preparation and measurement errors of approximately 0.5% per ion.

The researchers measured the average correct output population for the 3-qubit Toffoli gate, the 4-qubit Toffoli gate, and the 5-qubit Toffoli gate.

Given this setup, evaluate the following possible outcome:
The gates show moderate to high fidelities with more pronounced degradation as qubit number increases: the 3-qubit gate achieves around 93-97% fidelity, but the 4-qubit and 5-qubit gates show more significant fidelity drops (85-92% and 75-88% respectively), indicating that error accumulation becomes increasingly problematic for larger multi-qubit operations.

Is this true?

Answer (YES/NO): NO